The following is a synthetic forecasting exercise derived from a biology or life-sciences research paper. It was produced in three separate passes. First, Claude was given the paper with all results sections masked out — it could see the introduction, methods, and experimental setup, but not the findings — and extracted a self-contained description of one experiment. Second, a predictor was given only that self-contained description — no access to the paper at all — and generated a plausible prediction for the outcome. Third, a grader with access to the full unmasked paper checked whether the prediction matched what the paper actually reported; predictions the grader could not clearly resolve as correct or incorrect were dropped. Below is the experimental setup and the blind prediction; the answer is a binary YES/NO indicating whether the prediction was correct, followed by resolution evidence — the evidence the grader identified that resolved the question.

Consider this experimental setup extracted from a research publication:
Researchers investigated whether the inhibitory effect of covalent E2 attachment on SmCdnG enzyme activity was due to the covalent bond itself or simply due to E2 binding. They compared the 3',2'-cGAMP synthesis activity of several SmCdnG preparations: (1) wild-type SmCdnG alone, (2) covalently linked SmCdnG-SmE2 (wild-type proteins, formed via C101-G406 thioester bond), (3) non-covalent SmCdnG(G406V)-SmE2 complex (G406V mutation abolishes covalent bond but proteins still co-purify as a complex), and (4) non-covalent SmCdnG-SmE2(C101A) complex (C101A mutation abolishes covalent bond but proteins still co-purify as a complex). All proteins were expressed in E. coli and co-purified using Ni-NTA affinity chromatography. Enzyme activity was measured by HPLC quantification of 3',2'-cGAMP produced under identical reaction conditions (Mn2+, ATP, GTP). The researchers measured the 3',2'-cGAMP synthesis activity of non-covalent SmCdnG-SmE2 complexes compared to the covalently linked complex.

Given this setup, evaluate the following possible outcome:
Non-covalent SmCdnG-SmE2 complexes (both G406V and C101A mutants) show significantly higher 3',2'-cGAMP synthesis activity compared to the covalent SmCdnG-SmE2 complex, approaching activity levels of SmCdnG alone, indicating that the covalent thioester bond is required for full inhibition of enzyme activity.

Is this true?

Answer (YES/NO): YES